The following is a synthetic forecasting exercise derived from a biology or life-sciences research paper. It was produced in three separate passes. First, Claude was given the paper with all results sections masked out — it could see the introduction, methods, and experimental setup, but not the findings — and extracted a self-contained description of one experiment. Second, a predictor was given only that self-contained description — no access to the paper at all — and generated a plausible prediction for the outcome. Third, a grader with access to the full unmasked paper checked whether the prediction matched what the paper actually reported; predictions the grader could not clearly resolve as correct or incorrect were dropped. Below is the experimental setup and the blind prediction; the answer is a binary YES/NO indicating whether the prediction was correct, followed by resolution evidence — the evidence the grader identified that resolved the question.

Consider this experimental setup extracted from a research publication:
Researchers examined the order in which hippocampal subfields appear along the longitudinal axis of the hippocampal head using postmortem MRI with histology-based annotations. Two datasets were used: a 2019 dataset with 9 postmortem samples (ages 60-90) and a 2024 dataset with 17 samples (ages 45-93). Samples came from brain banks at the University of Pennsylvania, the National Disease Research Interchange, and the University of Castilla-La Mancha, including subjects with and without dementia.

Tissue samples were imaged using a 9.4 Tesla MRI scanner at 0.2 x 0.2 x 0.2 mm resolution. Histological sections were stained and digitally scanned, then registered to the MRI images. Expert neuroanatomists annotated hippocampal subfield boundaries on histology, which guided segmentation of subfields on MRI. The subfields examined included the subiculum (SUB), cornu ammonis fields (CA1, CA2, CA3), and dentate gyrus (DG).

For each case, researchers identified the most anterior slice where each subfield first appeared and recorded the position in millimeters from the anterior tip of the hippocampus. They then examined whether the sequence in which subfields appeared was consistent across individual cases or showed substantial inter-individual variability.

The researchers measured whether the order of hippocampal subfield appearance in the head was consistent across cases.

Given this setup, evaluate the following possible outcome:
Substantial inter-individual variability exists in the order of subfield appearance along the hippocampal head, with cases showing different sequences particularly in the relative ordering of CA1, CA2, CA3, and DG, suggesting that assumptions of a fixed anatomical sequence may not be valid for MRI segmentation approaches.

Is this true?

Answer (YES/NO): NO